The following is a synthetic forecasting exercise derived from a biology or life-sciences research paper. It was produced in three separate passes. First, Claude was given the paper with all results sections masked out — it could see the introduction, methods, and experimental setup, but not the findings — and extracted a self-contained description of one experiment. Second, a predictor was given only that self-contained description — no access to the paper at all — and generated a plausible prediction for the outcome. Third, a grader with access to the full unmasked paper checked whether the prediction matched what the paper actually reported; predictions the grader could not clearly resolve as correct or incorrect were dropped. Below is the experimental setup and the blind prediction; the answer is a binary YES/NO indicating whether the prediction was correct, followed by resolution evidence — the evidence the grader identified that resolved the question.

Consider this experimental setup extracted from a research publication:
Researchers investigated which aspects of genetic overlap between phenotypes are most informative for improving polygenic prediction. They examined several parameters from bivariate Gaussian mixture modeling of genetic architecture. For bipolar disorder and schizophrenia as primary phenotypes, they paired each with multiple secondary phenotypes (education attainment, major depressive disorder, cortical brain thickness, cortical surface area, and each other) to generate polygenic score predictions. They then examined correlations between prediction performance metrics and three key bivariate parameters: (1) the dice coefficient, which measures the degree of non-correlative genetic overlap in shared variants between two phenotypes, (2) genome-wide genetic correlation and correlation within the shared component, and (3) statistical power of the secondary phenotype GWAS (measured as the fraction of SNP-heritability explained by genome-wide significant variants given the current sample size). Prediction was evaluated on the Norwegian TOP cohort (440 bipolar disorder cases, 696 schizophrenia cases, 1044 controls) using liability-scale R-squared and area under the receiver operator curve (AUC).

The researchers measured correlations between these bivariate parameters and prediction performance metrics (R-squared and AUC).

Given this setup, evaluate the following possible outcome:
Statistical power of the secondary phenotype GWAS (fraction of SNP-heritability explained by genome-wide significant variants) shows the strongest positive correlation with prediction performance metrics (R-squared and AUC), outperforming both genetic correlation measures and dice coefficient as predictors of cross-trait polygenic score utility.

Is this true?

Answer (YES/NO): NO